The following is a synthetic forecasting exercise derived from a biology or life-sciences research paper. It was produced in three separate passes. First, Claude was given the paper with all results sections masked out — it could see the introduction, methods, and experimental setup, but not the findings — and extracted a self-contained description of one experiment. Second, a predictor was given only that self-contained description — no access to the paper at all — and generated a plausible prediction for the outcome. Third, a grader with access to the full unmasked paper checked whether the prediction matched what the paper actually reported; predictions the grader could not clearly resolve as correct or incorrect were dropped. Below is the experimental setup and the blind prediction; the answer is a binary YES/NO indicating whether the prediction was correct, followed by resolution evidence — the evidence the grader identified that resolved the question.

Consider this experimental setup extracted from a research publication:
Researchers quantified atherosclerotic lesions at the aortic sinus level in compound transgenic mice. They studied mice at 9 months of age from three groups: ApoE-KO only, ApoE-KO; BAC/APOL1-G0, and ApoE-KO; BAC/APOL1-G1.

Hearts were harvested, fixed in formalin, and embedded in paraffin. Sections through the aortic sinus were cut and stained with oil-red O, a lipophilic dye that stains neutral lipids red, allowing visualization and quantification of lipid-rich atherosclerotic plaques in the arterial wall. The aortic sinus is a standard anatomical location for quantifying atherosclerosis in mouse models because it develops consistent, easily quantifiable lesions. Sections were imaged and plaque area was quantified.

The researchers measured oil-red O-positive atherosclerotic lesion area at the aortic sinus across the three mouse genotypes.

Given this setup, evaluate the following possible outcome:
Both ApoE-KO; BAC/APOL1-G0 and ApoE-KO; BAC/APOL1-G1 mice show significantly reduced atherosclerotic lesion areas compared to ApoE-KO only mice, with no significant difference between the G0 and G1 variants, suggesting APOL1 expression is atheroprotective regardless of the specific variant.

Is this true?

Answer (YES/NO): NO